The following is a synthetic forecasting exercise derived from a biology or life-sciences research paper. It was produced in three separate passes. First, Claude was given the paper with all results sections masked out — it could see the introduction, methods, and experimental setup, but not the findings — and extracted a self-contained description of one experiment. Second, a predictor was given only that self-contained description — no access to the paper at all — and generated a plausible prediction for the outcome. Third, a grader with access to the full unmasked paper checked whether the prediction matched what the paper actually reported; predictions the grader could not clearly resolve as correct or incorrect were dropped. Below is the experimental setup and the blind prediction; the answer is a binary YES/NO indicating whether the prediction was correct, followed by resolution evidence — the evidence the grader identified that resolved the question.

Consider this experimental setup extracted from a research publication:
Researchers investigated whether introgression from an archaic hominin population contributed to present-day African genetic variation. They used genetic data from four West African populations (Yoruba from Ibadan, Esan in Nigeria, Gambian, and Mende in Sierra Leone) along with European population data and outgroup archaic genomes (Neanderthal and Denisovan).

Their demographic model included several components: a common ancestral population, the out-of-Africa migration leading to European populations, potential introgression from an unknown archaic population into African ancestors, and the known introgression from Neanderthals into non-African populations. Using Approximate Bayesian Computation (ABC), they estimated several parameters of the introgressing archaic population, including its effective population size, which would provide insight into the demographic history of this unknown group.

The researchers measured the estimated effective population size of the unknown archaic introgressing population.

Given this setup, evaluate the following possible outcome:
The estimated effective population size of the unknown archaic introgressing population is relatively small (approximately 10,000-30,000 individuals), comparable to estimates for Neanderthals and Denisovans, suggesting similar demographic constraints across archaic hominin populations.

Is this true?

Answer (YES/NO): NO